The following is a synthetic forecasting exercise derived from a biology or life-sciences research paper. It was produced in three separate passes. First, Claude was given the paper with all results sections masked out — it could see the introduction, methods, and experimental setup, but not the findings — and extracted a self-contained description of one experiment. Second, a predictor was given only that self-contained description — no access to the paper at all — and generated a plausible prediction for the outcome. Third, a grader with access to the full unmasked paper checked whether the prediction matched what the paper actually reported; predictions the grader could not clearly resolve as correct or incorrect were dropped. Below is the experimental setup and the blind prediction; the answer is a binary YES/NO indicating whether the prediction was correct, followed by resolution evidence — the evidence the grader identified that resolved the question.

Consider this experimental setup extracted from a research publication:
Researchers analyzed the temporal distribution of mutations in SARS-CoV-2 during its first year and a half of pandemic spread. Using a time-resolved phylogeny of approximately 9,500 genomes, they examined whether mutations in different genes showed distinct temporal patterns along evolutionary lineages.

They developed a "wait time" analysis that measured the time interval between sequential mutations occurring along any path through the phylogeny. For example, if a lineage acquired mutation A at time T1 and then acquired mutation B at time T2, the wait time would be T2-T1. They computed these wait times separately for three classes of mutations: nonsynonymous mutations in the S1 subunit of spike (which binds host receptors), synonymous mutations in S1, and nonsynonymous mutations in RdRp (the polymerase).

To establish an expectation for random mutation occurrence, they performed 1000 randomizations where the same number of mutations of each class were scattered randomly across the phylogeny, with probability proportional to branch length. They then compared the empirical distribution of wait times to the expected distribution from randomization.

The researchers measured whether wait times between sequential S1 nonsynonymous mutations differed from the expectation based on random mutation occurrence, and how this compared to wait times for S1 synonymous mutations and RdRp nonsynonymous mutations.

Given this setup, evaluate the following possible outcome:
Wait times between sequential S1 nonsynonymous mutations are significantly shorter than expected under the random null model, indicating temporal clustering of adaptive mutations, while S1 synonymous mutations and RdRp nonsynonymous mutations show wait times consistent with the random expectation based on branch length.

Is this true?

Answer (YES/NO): YES